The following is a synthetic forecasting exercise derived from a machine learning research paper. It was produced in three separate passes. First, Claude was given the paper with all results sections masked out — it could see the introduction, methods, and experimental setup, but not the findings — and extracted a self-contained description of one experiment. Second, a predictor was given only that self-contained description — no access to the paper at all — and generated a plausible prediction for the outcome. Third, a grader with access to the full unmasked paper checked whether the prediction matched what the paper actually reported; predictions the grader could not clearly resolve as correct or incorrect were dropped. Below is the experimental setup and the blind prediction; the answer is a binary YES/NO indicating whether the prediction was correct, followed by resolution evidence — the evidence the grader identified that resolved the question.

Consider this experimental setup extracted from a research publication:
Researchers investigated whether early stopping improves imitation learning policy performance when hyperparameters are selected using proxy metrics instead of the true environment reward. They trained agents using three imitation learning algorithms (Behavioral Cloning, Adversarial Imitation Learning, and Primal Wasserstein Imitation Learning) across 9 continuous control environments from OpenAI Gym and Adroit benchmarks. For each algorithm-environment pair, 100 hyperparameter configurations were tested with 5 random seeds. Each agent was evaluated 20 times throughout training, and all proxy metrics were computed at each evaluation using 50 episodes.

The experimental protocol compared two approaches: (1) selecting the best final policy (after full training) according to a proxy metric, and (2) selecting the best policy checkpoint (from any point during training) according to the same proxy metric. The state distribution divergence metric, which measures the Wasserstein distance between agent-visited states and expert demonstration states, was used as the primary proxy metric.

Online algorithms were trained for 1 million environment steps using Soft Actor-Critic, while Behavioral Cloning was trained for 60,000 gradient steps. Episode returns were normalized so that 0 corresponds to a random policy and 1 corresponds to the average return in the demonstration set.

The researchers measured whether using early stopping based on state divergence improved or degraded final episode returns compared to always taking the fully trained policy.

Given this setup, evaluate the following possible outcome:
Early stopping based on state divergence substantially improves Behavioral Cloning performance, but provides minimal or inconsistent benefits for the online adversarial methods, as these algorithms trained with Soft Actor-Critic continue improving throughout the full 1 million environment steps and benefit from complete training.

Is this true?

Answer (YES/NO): NO